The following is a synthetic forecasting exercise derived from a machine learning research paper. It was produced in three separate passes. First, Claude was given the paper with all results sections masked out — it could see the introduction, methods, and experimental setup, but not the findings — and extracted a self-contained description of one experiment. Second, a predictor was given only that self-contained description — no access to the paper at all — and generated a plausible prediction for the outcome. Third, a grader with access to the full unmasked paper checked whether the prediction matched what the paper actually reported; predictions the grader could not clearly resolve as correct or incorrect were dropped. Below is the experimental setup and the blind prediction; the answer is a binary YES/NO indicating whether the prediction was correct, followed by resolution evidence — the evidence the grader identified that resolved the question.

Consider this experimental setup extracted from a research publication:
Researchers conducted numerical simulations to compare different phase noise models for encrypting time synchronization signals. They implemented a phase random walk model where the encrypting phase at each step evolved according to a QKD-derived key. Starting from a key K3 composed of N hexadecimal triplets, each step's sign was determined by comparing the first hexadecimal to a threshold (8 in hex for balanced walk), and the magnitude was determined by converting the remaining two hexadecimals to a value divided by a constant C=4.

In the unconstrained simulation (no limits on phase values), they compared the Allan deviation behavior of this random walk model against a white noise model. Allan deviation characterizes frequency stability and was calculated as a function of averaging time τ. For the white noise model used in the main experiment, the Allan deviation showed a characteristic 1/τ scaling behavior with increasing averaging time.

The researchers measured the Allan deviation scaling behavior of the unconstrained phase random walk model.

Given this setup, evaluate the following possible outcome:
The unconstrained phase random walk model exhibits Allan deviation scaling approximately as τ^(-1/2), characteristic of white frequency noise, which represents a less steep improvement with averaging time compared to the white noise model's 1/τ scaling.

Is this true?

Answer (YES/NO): YES